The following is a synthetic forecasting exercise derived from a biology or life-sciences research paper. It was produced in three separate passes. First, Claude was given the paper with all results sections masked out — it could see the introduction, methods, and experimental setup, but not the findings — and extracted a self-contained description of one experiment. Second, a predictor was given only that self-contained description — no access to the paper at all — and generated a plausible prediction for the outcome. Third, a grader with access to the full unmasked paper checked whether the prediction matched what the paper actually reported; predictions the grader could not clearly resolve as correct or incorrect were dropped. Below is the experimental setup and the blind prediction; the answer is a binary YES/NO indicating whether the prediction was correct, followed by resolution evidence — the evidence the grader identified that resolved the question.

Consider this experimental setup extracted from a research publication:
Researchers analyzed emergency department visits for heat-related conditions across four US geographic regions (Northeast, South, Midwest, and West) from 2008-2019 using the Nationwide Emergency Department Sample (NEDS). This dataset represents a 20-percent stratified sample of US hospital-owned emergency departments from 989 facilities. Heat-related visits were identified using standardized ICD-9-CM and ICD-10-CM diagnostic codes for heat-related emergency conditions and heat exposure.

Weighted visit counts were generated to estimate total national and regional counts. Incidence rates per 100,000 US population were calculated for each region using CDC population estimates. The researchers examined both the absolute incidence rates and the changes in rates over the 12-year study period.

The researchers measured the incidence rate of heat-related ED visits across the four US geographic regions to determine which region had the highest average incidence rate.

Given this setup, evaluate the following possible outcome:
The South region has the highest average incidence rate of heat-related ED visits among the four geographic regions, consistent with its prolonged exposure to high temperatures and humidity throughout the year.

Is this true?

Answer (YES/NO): YES